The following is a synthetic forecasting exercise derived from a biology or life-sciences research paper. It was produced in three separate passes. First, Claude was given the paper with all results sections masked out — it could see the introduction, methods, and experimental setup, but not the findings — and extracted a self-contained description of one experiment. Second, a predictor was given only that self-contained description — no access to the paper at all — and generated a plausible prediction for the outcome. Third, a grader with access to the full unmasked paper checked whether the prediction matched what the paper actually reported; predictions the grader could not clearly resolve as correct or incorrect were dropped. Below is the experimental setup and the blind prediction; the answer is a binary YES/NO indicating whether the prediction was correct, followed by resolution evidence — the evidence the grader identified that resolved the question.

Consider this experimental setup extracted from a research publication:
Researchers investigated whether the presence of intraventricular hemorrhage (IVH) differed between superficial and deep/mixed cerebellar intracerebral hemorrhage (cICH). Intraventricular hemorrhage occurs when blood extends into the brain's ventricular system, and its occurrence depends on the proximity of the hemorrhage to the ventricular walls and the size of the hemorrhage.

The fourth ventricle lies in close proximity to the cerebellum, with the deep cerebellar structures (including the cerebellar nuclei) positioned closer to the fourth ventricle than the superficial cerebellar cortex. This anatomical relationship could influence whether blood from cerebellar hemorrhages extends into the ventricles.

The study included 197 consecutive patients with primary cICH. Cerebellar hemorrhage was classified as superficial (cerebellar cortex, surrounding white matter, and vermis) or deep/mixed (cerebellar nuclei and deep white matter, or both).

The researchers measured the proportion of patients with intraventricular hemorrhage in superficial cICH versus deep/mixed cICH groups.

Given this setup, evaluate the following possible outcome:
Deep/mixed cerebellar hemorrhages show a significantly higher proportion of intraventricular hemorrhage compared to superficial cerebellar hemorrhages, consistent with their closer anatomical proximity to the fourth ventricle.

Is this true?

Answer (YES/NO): YES